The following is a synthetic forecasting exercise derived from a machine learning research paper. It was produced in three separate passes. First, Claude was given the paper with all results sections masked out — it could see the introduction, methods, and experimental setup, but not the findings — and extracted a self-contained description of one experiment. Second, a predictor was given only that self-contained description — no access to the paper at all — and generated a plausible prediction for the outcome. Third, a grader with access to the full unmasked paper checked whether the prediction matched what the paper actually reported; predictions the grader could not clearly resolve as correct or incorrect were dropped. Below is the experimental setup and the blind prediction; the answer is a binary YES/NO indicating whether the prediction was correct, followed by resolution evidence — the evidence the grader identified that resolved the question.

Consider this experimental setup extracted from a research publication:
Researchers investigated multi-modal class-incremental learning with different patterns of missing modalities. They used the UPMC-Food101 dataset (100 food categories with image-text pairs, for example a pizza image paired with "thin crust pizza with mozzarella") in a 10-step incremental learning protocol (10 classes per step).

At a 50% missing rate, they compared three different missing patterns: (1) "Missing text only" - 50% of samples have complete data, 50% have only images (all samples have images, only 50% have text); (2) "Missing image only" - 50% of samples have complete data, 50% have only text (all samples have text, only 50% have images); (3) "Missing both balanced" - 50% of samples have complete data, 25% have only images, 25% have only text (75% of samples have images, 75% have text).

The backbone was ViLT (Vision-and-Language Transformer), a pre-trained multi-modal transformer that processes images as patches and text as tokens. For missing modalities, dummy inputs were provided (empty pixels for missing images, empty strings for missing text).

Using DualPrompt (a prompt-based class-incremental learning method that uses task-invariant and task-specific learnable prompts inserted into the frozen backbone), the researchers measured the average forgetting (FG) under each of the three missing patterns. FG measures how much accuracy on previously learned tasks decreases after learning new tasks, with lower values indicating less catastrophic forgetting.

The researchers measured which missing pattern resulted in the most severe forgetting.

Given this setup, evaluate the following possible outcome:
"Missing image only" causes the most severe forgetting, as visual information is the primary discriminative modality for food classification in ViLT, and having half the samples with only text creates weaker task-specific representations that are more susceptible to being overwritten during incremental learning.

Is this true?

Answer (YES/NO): NO